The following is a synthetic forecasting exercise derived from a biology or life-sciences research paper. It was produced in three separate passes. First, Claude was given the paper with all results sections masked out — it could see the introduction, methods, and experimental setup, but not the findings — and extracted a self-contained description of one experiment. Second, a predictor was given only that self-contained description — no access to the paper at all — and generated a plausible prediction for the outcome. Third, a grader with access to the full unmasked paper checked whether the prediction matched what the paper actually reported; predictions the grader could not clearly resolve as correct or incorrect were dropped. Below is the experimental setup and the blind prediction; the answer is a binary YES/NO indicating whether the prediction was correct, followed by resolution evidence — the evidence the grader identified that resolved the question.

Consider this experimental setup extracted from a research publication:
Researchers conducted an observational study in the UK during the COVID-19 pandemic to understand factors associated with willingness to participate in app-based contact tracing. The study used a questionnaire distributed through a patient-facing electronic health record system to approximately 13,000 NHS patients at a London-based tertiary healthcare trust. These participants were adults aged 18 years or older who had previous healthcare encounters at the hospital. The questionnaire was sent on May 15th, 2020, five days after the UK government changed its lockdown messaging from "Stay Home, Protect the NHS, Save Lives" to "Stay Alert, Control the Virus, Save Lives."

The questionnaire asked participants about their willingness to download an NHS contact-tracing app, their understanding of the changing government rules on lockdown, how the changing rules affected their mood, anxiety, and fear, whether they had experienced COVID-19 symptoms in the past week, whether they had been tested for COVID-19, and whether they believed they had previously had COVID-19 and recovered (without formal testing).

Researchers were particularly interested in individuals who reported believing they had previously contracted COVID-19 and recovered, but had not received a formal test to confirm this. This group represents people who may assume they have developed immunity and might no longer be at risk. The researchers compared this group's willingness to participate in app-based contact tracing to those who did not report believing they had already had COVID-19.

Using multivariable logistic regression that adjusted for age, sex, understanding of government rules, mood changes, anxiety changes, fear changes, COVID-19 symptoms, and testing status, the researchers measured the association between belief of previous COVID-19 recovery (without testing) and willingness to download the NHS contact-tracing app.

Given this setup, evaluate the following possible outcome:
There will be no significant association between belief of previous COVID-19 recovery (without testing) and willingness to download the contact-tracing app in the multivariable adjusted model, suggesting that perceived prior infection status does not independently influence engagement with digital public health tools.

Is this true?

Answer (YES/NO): NO